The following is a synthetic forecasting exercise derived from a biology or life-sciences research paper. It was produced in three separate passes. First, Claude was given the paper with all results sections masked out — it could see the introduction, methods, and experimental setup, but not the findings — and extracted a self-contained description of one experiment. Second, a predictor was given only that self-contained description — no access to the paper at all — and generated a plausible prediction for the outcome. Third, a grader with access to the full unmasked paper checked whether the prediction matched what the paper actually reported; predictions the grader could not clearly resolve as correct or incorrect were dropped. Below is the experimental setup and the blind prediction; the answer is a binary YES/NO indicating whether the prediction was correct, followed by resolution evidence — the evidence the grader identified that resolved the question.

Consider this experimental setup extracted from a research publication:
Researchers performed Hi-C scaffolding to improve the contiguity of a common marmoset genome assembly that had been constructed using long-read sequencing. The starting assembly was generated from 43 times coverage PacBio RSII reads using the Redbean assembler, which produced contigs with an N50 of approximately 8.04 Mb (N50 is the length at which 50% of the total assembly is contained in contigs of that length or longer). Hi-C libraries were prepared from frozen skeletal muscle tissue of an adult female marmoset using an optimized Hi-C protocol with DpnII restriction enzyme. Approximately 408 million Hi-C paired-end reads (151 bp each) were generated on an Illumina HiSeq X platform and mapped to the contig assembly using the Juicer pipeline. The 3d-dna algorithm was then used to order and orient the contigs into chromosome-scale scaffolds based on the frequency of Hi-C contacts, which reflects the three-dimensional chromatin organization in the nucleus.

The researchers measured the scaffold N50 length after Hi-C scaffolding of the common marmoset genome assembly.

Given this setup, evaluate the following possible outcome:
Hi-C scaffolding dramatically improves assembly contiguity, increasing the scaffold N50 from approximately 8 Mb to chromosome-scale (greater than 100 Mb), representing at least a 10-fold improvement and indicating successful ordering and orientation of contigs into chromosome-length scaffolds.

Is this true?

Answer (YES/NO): YES